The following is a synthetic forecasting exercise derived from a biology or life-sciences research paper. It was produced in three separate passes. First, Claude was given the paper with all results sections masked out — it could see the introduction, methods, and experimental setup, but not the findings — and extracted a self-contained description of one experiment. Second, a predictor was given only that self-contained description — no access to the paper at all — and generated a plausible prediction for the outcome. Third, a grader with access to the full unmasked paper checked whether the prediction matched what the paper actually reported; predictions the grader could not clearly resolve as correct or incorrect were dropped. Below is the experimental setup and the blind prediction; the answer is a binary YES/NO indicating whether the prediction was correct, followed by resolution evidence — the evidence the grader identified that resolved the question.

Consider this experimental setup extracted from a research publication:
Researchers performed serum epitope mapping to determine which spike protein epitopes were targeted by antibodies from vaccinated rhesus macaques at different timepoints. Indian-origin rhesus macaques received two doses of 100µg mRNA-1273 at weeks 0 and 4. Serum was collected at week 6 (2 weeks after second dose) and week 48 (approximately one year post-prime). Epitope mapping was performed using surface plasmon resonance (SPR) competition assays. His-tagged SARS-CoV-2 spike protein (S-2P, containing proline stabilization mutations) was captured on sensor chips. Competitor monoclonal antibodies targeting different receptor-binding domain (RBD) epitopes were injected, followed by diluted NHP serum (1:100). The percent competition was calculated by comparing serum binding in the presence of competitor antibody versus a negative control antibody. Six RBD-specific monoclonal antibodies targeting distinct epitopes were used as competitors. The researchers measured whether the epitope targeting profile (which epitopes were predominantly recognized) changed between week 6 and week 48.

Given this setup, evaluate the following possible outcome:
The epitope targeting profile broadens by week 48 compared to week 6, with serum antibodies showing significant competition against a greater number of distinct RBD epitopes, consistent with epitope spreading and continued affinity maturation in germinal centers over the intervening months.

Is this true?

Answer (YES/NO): NO